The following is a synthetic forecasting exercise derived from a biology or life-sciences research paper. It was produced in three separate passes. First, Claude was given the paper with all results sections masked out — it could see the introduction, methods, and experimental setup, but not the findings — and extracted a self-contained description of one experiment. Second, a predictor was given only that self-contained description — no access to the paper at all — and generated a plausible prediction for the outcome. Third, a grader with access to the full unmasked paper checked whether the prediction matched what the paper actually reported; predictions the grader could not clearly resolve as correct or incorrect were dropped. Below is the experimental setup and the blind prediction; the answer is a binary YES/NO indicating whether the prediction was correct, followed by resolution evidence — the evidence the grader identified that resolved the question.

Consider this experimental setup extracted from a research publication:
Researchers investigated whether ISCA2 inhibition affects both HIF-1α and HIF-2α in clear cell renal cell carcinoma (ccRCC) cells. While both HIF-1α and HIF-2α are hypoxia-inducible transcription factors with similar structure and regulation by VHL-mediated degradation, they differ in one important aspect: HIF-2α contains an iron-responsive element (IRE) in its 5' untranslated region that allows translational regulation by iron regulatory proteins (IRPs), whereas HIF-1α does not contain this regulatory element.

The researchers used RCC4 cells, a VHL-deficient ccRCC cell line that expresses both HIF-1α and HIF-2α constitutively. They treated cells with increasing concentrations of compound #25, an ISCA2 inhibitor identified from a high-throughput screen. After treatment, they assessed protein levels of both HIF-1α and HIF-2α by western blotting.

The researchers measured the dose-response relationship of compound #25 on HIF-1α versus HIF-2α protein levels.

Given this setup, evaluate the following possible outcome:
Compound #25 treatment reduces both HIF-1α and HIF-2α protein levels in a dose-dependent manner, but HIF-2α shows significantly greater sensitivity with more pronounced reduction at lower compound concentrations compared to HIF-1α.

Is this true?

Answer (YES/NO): YES